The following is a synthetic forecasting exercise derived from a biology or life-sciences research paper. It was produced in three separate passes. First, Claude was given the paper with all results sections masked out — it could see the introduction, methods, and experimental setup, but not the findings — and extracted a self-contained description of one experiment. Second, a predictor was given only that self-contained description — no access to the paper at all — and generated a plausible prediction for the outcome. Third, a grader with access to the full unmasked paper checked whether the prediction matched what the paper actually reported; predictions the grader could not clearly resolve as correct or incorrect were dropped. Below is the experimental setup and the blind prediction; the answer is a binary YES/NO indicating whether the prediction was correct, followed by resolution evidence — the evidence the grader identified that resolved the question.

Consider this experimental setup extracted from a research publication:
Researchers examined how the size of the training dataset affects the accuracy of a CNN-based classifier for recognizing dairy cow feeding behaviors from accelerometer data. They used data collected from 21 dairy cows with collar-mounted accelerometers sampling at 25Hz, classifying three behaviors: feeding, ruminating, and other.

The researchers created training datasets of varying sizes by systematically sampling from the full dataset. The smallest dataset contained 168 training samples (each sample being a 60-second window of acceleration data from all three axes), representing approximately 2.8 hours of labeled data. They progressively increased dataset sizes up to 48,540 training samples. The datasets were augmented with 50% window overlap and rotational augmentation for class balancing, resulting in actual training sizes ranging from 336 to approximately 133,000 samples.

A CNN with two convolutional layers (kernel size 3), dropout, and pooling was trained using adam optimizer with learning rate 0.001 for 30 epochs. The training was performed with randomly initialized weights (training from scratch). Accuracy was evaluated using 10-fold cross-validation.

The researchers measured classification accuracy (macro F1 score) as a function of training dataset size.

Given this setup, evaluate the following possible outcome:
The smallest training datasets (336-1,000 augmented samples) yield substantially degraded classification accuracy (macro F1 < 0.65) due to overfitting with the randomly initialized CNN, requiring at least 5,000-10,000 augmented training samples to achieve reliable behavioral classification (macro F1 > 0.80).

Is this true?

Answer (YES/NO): NO